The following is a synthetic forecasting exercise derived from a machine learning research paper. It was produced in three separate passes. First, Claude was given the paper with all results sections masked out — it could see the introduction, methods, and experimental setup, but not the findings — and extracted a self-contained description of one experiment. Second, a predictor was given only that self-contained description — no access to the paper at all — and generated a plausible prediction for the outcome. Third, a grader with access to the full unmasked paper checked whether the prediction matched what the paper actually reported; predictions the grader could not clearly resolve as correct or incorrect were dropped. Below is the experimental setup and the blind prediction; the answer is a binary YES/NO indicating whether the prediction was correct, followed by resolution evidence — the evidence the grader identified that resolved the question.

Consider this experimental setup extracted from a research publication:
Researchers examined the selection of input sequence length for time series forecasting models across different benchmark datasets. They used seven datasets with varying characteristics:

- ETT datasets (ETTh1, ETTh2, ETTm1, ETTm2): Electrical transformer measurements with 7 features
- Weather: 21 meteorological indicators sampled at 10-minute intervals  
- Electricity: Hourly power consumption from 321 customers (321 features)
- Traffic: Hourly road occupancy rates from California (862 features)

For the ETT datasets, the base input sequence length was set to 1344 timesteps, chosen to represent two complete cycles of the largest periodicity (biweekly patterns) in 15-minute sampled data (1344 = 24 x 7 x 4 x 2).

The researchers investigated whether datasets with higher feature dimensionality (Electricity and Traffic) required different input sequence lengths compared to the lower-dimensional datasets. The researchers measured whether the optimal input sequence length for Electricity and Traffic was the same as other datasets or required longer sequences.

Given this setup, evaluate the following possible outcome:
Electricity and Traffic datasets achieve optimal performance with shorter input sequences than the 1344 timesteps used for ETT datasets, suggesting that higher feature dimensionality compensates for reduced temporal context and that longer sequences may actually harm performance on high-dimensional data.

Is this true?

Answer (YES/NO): NO